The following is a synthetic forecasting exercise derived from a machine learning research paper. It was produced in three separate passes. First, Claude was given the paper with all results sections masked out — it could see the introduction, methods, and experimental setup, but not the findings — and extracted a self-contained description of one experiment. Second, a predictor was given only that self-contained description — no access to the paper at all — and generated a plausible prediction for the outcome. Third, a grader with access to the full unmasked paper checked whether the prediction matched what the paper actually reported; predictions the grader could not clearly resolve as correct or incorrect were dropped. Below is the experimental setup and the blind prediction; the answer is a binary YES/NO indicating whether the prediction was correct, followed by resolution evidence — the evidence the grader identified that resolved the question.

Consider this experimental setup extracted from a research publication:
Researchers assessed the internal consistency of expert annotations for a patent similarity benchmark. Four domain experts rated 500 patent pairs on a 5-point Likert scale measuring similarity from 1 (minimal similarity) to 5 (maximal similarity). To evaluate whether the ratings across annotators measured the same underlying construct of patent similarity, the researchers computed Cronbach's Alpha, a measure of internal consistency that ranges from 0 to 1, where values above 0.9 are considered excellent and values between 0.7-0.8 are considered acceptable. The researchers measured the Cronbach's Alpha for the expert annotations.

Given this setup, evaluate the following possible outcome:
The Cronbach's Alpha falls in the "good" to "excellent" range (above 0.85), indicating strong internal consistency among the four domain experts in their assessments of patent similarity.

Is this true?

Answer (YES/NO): YES